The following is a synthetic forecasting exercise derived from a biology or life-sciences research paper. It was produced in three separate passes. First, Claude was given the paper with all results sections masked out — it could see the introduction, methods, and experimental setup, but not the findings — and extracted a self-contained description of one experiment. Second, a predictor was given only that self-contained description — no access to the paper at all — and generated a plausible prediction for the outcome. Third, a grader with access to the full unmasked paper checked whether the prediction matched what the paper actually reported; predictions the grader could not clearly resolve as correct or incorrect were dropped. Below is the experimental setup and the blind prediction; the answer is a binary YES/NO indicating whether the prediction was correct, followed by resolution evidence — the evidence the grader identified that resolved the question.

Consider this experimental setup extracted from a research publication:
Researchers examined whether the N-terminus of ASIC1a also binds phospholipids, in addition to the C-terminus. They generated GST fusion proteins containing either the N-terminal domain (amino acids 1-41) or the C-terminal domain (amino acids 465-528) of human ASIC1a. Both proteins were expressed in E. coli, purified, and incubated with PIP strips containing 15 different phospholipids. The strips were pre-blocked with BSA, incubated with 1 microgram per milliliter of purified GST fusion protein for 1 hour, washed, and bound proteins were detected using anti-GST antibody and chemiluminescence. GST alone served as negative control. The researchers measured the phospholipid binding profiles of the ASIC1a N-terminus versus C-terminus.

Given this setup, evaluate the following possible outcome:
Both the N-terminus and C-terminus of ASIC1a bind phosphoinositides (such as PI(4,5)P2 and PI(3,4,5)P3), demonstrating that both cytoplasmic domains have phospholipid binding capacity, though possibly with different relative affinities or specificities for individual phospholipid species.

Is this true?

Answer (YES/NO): NO